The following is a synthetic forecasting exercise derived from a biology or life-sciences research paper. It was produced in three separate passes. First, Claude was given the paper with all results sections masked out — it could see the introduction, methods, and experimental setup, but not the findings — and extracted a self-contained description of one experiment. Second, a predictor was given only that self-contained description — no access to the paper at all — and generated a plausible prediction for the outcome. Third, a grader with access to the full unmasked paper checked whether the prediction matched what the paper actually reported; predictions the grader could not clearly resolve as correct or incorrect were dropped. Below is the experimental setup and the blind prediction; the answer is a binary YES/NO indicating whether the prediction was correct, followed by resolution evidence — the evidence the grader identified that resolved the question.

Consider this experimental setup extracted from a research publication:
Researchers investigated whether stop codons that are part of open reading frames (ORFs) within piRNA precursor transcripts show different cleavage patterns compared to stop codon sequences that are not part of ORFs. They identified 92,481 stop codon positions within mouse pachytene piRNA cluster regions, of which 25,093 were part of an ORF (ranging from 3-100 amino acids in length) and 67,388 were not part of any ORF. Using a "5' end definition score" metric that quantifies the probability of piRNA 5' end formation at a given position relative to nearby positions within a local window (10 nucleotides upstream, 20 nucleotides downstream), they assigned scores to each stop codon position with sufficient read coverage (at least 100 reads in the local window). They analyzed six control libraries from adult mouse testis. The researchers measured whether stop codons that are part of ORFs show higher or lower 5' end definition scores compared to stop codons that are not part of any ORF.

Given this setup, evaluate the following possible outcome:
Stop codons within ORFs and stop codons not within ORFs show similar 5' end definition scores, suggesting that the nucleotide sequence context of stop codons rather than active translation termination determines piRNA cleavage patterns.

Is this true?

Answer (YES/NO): YES